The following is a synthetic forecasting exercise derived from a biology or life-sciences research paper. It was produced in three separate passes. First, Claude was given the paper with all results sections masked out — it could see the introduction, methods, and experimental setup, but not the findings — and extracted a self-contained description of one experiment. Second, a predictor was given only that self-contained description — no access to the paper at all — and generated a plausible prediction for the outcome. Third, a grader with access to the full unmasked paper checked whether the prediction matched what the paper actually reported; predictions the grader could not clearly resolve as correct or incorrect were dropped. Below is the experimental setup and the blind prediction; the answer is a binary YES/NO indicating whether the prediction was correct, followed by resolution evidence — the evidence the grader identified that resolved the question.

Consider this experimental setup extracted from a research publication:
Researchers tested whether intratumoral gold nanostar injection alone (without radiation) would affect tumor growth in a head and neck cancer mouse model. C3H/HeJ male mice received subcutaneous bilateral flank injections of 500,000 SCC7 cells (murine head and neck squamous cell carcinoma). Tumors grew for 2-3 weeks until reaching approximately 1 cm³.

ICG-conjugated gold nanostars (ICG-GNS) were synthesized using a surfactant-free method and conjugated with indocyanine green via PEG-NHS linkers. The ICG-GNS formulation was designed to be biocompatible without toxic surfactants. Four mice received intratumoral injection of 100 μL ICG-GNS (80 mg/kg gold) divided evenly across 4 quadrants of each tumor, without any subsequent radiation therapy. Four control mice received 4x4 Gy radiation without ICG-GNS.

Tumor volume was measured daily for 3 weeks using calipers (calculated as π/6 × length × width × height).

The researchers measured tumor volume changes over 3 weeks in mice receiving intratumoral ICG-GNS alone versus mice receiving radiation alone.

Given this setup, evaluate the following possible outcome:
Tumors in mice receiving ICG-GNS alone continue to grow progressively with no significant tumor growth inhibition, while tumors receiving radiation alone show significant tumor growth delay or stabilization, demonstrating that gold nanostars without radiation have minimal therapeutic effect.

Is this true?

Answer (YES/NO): YES